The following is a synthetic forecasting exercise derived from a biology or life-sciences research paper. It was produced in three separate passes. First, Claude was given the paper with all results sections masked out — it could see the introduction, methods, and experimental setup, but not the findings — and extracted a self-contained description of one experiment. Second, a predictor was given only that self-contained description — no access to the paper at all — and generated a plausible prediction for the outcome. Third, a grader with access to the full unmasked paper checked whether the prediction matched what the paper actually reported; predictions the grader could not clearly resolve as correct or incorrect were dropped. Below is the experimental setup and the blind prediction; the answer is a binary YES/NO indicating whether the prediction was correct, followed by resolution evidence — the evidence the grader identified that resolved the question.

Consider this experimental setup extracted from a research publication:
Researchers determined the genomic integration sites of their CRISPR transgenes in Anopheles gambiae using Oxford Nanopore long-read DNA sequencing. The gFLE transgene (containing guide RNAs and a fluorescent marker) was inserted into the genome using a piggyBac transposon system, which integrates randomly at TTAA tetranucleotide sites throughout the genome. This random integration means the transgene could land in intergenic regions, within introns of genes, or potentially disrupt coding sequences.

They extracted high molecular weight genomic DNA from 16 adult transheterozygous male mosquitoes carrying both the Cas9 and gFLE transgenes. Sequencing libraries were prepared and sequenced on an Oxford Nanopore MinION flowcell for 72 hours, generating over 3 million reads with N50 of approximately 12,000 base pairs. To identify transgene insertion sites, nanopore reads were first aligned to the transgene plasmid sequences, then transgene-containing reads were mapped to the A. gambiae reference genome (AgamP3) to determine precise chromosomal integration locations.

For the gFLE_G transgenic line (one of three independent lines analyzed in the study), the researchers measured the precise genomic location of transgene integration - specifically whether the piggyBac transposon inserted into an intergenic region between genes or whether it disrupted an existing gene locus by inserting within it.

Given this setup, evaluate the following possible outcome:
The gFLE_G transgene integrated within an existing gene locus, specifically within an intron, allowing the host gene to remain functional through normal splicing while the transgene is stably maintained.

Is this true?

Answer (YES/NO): NO